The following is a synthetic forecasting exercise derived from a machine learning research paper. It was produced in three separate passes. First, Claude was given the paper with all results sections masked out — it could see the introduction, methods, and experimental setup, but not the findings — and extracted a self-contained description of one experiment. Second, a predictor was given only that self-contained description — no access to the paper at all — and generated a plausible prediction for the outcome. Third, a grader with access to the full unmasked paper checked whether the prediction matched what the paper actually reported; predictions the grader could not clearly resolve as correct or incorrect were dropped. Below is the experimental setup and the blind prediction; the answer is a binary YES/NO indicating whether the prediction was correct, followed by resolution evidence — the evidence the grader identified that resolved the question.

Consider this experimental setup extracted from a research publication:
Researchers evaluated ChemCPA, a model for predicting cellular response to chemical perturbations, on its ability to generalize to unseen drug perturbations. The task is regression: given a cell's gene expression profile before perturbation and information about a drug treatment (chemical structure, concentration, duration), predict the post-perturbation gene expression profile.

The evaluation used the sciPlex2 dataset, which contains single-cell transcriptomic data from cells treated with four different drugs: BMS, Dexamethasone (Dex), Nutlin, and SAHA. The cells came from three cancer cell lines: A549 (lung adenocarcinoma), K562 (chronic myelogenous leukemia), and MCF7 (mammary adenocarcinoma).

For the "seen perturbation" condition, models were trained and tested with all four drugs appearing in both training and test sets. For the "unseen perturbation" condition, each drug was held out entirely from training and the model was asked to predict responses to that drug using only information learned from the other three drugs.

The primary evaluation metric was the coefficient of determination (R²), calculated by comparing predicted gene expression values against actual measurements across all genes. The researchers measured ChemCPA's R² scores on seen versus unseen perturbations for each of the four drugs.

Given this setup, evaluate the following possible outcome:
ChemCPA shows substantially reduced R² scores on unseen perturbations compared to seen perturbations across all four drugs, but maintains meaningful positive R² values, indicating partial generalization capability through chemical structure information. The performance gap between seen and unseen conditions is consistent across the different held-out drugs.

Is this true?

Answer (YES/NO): NO